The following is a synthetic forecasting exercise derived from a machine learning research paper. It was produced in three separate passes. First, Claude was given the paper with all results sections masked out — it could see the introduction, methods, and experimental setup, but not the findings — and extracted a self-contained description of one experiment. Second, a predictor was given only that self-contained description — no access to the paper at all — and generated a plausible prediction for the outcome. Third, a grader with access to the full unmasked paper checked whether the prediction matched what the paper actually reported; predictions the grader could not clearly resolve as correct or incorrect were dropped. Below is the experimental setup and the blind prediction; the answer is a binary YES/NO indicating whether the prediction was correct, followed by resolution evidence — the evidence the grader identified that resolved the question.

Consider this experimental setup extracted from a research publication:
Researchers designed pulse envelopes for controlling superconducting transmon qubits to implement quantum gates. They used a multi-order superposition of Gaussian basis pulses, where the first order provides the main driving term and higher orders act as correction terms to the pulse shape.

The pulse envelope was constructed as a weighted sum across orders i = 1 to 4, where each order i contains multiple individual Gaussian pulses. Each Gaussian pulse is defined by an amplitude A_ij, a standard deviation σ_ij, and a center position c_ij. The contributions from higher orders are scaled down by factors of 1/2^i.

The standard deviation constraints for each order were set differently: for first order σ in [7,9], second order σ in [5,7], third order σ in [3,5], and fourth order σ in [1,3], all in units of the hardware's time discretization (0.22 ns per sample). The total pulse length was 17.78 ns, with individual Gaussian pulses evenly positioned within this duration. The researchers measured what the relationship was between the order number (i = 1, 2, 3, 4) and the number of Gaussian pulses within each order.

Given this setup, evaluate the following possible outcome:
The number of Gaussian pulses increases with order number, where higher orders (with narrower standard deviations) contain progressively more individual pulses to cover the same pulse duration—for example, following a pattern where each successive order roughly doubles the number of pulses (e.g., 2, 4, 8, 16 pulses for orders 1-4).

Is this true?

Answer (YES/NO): NO